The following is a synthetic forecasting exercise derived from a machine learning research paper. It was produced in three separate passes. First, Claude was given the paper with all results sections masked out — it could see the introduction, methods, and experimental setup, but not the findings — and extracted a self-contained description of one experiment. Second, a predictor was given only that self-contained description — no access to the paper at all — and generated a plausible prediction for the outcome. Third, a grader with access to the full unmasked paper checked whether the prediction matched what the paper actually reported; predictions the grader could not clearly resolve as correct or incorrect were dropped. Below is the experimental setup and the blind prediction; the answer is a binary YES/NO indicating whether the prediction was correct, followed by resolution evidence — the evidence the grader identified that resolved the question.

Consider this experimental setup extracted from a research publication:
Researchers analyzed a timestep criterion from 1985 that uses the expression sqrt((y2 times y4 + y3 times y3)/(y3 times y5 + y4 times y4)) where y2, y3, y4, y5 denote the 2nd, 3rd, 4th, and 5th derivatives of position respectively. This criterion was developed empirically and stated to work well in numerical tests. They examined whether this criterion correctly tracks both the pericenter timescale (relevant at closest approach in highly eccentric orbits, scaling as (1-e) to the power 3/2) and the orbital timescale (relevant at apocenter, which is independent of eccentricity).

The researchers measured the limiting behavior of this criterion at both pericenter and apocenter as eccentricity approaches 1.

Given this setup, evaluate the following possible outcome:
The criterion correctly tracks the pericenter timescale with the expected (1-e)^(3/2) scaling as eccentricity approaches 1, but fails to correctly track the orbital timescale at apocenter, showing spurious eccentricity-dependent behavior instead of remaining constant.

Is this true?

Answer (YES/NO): NO